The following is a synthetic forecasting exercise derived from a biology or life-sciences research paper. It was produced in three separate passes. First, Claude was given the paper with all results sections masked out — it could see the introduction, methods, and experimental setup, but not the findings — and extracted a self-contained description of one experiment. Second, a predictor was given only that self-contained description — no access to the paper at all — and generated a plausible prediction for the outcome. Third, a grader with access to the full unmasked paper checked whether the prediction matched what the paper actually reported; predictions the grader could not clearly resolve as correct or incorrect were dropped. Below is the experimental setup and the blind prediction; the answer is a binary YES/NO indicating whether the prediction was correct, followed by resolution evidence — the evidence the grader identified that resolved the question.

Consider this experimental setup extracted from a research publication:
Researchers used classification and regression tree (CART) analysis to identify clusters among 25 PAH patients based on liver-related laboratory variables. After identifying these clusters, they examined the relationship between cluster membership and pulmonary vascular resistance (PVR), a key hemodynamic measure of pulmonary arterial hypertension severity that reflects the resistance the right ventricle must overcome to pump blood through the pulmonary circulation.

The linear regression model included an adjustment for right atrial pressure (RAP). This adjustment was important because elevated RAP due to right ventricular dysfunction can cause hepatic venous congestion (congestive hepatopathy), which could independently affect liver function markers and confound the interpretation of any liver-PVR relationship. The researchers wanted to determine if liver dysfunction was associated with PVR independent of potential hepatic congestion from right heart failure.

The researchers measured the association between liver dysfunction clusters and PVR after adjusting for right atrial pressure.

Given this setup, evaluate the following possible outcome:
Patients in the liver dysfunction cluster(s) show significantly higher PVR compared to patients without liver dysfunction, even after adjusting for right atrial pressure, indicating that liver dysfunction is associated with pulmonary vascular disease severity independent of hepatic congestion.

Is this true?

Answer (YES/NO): YES